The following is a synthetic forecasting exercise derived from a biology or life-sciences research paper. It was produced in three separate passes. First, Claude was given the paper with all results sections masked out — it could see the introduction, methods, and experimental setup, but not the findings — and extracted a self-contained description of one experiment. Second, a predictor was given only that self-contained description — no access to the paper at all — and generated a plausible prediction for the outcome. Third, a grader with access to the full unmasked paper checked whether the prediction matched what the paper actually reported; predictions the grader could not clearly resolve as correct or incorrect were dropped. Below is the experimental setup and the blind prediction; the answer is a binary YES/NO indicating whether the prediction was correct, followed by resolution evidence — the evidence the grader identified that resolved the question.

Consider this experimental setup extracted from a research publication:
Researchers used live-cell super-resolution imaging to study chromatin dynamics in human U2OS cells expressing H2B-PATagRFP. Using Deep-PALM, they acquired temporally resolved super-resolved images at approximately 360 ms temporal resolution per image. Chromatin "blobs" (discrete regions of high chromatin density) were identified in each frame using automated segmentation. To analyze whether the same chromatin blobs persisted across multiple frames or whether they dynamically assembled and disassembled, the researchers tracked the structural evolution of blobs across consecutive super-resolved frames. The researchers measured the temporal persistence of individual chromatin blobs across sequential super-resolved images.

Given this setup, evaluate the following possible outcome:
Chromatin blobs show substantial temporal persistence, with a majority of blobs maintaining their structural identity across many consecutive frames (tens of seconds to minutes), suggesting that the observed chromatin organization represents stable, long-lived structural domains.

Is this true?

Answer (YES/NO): NO